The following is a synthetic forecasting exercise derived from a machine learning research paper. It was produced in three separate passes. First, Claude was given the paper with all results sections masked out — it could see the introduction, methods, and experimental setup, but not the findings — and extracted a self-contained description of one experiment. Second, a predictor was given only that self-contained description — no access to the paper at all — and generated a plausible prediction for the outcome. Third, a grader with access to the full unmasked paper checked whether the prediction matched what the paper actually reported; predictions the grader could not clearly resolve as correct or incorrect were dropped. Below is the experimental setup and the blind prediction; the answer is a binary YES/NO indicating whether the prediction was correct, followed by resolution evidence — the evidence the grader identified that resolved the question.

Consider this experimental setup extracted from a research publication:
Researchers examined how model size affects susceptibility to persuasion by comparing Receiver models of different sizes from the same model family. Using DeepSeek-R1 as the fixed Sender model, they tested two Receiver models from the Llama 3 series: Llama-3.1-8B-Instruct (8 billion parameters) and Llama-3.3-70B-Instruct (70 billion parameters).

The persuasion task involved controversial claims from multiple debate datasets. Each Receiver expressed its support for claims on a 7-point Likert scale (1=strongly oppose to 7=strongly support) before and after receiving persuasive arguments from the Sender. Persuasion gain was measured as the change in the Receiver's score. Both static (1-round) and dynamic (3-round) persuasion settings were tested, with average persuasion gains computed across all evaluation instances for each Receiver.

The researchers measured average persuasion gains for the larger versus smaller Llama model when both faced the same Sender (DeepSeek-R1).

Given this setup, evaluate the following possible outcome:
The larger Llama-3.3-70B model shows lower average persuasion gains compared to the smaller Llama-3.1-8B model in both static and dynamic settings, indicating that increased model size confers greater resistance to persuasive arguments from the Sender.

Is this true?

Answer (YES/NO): NO